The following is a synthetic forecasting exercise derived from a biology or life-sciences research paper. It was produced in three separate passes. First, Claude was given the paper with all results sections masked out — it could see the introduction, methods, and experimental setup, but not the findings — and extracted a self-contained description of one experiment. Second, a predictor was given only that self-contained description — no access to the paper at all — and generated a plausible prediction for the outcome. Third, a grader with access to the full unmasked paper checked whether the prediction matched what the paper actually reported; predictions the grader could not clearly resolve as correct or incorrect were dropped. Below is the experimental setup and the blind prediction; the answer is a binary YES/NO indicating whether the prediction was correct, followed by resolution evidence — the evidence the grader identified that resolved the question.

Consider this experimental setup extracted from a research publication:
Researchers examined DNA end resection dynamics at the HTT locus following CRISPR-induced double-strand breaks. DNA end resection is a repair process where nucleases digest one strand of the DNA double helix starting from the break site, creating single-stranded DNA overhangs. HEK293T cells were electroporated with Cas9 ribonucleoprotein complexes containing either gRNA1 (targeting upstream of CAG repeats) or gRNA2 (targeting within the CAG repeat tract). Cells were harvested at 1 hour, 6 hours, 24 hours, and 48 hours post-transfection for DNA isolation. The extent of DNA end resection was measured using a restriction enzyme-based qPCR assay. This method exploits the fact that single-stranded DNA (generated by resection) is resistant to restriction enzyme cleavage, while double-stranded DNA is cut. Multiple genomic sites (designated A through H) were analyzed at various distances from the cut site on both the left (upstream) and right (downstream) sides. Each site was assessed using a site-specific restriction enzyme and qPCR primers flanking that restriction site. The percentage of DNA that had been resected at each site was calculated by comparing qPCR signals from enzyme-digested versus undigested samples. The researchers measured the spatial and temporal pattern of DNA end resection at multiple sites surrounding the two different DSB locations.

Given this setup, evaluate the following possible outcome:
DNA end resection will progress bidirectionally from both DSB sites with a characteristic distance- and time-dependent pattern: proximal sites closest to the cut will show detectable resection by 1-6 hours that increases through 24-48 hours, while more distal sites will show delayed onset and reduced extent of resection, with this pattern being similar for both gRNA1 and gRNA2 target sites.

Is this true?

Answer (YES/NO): NO